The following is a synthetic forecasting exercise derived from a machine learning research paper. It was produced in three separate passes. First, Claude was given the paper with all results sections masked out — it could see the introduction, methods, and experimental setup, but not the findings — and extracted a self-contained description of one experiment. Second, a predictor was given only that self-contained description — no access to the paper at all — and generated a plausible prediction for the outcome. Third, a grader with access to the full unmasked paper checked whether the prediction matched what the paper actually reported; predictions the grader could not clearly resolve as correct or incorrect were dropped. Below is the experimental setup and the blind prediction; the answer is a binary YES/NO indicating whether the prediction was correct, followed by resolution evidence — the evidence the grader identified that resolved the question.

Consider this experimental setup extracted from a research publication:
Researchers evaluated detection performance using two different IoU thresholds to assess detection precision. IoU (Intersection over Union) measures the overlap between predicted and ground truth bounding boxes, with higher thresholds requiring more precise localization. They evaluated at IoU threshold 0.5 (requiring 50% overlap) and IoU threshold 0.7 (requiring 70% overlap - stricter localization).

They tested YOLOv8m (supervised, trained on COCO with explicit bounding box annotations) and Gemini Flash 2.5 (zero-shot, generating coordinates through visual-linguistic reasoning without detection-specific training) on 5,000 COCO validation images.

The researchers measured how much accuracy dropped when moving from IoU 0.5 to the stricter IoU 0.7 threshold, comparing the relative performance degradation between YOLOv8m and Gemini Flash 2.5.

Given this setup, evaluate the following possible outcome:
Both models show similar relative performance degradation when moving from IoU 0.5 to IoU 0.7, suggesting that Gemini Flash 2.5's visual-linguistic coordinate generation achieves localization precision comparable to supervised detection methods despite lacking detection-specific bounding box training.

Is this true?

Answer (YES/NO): NO